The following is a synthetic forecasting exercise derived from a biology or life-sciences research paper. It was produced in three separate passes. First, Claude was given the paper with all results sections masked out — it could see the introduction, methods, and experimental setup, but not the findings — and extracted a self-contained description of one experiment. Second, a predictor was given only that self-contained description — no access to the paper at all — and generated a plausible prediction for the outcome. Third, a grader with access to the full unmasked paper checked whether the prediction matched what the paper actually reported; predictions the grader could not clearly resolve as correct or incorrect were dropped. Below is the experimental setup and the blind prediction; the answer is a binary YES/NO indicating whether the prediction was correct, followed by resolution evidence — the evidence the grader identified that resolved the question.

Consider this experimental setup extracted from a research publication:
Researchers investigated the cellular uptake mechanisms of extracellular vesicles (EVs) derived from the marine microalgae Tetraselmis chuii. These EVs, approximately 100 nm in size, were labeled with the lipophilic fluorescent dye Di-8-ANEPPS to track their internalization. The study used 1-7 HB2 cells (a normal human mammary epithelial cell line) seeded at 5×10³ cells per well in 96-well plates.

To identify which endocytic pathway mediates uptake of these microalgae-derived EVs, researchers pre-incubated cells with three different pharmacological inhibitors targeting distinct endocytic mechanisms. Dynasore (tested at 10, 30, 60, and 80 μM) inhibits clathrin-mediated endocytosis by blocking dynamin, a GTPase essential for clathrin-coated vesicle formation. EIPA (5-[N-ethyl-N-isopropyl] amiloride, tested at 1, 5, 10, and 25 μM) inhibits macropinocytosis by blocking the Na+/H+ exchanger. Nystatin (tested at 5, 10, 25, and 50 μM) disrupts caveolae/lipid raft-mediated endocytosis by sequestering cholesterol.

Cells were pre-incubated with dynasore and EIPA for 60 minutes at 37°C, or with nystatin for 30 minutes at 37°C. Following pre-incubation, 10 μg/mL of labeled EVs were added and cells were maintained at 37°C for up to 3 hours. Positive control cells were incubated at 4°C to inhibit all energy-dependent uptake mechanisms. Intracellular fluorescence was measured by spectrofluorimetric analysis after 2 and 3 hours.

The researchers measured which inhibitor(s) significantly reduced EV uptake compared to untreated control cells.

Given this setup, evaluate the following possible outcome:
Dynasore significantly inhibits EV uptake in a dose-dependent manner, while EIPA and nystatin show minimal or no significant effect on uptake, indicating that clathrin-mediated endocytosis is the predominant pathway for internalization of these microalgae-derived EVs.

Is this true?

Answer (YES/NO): NO